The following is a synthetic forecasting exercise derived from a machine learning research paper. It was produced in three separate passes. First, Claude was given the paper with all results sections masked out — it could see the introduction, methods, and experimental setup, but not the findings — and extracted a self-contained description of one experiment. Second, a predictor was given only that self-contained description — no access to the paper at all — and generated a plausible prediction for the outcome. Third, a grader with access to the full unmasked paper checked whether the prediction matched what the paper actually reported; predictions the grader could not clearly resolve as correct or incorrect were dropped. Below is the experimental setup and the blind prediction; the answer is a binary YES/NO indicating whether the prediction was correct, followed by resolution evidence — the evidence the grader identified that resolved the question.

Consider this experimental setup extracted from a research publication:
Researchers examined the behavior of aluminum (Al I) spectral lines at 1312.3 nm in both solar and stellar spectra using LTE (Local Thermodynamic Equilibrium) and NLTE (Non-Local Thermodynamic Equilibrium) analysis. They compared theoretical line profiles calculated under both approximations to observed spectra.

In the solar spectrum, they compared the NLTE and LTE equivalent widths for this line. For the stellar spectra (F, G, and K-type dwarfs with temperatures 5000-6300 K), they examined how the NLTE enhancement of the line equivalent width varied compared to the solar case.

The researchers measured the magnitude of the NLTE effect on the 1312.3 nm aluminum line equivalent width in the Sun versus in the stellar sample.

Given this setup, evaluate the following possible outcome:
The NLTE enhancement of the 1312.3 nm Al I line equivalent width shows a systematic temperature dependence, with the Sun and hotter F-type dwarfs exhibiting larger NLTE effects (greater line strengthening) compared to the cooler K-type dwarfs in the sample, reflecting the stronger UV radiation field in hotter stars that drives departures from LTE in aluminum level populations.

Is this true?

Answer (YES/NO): NO